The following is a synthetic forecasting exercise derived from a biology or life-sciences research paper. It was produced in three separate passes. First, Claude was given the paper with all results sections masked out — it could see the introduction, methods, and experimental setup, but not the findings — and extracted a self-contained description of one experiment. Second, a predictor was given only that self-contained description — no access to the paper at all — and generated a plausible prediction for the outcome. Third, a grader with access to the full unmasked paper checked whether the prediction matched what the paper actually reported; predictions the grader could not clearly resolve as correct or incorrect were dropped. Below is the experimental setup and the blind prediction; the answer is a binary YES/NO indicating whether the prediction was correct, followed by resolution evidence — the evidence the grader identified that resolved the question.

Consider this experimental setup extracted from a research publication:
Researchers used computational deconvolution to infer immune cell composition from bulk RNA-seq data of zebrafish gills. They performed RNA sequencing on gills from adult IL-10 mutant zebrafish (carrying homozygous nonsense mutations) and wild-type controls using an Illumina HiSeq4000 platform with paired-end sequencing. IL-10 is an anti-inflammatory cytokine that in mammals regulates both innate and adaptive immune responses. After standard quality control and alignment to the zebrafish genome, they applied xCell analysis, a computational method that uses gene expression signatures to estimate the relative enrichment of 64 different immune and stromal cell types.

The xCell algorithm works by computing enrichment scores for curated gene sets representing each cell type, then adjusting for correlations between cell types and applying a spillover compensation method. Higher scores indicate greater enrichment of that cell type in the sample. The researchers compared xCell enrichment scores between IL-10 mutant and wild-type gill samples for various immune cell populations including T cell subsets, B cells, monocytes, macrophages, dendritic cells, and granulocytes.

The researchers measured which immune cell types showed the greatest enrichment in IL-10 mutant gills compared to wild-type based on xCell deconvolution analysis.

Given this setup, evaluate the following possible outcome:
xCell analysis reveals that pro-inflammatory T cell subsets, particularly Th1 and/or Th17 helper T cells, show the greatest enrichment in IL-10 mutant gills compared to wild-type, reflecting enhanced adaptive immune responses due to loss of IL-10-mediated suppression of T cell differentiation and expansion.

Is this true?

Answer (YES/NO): NO